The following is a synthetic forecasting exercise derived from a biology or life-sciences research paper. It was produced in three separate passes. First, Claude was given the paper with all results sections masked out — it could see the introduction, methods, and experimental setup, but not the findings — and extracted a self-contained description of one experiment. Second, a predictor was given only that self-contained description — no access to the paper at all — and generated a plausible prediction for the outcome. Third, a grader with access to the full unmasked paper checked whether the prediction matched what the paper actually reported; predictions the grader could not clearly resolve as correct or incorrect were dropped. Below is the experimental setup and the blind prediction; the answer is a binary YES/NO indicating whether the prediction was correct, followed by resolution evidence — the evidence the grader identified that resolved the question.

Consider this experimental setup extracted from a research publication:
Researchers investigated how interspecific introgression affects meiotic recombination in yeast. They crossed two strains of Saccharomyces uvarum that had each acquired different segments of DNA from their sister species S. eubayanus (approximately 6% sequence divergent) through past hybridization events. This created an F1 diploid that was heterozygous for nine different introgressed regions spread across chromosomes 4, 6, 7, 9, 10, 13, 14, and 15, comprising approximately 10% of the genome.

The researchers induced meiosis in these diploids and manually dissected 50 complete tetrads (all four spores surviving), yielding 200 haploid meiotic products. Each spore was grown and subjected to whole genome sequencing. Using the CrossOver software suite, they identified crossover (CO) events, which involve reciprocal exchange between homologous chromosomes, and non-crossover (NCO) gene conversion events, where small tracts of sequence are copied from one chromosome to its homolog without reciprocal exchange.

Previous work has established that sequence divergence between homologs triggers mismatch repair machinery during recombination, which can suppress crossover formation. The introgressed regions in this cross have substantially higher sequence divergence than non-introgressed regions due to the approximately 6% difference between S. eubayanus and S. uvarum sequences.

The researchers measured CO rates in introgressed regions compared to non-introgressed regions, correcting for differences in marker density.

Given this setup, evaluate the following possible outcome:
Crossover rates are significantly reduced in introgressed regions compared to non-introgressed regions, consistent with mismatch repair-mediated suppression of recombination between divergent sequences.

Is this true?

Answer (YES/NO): YES